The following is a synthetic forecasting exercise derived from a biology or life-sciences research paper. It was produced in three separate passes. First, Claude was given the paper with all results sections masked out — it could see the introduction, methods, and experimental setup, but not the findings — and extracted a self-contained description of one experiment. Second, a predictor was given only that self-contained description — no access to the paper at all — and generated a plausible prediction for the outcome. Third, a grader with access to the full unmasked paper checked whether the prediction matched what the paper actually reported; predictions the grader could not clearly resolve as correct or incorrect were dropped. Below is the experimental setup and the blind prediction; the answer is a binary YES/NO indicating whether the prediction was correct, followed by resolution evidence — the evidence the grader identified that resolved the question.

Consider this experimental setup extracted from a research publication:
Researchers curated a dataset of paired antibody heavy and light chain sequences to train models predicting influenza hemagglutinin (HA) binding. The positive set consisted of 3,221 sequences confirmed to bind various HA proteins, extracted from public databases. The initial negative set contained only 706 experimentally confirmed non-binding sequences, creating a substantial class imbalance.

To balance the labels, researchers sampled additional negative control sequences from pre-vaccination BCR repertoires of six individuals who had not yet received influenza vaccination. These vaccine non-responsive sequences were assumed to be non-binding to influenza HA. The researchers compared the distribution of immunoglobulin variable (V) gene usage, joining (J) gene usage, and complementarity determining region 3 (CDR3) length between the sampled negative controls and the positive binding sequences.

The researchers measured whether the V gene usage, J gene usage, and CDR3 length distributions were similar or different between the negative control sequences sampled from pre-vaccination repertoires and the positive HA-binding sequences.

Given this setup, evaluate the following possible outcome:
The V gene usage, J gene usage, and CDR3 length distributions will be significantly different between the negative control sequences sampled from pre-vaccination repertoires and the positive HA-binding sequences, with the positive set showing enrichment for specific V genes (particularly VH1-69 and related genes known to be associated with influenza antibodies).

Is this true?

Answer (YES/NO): NO